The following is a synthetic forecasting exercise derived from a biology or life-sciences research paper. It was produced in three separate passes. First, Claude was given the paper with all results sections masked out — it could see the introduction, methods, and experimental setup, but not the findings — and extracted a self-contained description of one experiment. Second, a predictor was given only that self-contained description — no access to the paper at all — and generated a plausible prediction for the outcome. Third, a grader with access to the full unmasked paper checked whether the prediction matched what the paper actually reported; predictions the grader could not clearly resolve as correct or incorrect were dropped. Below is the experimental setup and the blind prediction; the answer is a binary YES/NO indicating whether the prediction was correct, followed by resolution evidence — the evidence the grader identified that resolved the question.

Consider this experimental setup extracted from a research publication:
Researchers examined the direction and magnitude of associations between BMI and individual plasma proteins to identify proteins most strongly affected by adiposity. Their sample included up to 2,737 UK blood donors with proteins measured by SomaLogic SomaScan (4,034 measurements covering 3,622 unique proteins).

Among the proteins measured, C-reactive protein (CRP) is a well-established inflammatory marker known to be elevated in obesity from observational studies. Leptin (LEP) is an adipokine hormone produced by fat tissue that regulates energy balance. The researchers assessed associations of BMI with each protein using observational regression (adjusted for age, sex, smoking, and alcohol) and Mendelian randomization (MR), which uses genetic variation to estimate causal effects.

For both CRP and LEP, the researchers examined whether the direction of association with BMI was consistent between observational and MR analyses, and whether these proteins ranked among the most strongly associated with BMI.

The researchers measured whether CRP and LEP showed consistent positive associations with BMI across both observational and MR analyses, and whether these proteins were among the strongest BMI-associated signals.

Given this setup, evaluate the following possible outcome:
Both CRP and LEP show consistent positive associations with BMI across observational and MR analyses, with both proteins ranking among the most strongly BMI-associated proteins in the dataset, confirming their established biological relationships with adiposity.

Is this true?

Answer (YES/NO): NO